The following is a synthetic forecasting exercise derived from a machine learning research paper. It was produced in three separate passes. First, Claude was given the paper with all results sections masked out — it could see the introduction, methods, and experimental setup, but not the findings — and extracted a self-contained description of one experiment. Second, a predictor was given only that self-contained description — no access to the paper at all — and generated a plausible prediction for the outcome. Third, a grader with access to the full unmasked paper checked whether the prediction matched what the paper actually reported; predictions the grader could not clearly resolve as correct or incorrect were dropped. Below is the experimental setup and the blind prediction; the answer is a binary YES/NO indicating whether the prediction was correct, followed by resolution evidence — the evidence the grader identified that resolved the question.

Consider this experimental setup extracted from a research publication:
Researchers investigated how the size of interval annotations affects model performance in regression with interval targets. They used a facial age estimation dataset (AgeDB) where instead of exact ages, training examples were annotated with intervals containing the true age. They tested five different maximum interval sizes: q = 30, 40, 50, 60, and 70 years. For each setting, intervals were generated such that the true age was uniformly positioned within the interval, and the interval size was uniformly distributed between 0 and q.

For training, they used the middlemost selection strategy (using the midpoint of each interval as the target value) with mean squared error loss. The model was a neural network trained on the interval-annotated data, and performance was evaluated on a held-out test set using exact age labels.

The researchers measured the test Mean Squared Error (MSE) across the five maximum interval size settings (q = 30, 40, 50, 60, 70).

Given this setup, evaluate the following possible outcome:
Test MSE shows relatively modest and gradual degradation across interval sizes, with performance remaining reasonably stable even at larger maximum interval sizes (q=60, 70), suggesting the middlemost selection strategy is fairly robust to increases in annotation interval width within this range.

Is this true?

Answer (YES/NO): YES